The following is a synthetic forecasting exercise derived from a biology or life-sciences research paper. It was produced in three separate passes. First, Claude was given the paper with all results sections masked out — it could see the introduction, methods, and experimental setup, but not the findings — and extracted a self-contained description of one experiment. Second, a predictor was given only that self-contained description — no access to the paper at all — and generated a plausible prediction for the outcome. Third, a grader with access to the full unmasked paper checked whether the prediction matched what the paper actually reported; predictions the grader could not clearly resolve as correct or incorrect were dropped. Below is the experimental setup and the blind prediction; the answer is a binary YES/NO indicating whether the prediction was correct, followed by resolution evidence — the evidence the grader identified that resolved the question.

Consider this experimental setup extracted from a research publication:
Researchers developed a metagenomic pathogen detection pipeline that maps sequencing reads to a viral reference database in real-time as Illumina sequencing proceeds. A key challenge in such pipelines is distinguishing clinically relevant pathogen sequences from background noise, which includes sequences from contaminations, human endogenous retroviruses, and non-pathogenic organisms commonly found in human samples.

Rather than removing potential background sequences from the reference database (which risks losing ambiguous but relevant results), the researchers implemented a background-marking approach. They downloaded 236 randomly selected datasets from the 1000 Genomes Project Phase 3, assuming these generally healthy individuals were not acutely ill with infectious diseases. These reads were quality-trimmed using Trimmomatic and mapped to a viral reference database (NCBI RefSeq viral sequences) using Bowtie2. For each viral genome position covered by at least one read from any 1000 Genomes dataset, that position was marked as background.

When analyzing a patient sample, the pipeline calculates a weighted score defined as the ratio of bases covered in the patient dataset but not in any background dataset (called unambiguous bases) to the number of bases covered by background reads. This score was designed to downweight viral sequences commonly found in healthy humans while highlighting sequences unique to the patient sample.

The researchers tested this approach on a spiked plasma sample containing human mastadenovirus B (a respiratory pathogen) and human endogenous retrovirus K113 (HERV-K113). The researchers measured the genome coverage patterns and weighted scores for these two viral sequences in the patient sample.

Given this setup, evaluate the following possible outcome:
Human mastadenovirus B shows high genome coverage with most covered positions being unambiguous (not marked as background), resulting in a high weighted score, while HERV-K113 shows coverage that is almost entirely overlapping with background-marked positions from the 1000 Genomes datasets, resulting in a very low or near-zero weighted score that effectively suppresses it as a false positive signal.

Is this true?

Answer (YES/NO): YES